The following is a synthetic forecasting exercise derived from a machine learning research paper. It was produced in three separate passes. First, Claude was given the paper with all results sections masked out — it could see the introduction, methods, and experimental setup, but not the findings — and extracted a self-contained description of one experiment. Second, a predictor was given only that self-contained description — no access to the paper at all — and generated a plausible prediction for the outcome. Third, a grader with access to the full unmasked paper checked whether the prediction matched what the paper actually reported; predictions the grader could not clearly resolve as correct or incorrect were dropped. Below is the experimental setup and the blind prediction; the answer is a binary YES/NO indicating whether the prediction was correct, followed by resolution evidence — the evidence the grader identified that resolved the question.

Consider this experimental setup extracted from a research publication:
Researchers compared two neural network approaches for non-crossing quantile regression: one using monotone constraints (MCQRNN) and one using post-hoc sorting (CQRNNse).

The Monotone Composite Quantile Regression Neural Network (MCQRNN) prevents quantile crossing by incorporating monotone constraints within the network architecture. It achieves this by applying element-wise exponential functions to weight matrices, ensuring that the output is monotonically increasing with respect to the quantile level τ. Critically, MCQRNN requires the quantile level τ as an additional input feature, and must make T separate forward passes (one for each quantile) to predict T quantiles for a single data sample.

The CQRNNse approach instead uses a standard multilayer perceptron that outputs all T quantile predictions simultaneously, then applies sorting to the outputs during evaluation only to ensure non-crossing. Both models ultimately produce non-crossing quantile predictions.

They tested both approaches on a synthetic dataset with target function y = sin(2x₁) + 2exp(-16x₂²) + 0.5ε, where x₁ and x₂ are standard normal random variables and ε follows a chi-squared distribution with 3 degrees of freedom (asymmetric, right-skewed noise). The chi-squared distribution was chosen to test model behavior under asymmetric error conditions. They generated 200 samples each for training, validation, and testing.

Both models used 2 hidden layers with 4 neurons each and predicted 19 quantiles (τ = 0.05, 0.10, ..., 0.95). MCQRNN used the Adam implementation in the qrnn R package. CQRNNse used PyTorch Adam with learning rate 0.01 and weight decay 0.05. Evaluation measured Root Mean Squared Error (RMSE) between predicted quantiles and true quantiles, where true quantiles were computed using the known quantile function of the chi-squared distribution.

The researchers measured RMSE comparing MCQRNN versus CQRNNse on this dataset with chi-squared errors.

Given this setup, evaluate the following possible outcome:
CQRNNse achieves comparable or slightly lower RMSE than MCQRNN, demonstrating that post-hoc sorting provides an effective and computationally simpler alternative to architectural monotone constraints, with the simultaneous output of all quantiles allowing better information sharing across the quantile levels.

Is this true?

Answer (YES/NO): YES